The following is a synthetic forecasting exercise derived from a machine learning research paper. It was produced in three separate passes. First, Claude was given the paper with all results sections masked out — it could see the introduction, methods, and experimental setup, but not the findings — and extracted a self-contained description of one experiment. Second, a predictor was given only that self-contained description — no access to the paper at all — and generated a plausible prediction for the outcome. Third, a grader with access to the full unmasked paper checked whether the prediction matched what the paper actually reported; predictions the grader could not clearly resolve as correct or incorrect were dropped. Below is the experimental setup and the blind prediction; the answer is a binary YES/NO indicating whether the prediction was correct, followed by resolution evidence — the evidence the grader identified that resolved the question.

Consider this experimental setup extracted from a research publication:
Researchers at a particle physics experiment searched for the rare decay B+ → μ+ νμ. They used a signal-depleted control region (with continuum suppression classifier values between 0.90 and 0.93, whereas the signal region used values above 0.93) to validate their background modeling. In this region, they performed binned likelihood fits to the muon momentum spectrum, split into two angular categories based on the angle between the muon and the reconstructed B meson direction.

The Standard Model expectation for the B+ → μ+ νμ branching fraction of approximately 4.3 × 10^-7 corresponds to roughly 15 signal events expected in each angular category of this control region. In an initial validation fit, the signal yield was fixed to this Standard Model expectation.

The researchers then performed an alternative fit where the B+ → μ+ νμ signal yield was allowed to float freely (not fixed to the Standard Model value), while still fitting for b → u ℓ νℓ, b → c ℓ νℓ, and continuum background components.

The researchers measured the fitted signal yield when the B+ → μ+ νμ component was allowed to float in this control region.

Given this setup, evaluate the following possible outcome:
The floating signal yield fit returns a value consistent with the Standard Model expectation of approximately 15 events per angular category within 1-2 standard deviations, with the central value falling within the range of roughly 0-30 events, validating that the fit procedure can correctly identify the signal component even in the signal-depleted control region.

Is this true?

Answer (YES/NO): NO